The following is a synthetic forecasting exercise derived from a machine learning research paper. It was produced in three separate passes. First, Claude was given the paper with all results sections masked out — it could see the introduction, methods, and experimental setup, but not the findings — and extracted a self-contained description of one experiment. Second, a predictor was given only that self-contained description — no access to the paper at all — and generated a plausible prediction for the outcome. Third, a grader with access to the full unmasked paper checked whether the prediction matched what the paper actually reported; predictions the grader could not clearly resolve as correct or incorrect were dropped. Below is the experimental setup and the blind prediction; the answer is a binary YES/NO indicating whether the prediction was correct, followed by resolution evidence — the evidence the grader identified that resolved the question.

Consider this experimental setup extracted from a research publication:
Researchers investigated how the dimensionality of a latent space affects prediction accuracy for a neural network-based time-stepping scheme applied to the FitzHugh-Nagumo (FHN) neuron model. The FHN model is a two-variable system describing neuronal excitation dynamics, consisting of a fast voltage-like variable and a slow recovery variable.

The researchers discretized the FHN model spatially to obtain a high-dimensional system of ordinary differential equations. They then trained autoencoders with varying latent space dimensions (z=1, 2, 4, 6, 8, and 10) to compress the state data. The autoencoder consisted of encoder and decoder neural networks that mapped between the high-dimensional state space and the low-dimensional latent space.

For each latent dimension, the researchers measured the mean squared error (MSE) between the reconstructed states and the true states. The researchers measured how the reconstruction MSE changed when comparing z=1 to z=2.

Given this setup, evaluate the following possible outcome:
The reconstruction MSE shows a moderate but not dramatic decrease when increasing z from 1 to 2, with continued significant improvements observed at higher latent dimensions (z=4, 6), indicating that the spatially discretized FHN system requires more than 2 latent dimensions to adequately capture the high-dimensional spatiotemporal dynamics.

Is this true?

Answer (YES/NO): NO